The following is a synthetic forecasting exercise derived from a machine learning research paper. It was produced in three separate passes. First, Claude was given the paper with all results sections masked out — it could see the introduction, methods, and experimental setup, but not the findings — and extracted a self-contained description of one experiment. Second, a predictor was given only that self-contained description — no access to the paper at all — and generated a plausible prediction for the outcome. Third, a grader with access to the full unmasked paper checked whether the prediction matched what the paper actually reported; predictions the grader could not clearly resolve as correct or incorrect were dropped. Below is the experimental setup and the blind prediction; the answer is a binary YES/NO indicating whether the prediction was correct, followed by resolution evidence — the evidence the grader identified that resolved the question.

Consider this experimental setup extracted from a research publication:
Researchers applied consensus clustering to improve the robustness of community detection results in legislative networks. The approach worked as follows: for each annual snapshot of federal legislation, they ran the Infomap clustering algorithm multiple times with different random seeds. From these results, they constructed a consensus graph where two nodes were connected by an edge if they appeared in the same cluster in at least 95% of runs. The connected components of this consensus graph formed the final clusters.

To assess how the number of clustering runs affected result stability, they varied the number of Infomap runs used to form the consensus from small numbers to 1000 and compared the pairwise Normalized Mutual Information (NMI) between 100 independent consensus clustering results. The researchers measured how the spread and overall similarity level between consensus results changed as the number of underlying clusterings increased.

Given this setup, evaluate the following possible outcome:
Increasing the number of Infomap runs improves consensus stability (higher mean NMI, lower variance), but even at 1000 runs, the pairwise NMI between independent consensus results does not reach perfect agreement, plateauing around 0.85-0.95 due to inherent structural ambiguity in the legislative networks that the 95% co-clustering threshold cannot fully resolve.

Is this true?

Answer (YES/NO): NO